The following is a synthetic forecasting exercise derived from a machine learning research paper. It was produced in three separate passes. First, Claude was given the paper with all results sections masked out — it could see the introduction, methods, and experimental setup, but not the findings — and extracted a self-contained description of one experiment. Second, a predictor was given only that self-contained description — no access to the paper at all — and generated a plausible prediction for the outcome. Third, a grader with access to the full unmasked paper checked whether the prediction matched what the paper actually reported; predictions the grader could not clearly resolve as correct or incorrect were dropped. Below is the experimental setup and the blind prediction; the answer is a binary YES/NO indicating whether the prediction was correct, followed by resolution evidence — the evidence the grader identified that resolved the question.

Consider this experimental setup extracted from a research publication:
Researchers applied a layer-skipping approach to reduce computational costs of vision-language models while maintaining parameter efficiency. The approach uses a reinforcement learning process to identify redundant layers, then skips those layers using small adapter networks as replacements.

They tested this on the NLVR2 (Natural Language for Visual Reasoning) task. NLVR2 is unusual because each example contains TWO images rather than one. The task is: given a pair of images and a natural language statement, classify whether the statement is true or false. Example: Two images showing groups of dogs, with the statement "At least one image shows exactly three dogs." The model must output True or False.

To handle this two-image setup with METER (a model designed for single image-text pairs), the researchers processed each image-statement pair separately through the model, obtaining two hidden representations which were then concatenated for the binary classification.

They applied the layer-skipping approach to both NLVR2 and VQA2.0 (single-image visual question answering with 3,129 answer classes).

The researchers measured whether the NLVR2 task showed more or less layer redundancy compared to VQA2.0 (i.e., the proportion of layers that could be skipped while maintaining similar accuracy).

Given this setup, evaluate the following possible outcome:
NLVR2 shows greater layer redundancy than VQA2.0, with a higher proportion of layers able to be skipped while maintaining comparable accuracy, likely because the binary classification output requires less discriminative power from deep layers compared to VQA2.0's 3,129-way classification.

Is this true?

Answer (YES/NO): NO